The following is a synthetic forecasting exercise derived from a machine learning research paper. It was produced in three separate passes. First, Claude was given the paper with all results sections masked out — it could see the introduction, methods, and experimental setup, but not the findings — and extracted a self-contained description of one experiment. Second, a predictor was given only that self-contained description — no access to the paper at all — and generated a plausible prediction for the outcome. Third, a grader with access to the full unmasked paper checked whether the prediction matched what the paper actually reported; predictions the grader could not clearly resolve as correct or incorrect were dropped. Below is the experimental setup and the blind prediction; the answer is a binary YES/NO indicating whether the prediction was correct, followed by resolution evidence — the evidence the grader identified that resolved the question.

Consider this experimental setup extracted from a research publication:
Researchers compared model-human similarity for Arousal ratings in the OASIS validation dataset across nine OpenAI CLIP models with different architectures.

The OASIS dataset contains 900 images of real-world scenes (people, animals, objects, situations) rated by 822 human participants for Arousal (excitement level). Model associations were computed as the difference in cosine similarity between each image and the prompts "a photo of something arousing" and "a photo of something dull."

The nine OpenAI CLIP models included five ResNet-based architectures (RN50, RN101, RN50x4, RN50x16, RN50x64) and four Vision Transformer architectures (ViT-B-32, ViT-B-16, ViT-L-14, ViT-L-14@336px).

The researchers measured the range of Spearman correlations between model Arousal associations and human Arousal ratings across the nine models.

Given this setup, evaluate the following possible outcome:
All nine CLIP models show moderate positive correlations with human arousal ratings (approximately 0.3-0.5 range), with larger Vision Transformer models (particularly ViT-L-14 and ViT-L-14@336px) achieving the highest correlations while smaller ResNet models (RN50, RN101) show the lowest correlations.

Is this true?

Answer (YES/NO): NO